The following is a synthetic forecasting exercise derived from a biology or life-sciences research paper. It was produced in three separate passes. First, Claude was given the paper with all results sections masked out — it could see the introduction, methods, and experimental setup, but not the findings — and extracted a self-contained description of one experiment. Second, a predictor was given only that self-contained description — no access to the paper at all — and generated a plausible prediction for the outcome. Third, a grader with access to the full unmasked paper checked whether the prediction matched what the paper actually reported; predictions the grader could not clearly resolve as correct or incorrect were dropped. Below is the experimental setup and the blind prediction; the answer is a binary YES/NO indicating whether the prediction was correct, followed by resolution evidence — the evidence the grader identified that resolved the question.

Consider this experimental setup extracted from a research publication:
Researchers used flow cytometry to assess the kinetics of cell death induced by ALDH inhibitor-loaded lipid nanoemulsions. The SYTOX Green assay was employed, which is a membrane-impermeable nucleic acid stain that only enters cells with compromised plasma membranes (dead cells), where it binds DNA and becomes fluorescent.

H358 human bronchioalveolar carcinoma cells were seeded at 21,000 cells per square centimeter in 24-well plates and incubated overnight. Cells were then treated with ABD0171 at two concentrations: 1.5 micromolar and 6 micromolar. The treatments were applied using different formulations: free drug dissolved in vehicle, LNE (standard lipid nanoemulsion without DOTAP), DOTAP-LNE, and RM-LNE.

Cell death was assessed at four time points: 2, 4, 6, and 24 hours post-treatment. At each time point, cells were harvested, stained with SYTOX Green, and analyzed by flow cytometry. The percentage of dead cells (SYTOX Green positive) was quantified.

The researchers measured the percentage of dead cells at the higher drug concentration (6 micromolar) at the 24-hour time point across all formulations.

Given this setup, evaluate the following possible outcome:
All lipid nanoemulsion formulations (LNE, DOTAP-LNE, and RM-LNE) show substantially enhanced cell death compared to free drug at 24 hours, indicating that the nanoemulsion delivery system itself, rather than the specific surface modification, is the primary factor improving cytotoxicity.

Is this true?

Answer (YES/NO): NO